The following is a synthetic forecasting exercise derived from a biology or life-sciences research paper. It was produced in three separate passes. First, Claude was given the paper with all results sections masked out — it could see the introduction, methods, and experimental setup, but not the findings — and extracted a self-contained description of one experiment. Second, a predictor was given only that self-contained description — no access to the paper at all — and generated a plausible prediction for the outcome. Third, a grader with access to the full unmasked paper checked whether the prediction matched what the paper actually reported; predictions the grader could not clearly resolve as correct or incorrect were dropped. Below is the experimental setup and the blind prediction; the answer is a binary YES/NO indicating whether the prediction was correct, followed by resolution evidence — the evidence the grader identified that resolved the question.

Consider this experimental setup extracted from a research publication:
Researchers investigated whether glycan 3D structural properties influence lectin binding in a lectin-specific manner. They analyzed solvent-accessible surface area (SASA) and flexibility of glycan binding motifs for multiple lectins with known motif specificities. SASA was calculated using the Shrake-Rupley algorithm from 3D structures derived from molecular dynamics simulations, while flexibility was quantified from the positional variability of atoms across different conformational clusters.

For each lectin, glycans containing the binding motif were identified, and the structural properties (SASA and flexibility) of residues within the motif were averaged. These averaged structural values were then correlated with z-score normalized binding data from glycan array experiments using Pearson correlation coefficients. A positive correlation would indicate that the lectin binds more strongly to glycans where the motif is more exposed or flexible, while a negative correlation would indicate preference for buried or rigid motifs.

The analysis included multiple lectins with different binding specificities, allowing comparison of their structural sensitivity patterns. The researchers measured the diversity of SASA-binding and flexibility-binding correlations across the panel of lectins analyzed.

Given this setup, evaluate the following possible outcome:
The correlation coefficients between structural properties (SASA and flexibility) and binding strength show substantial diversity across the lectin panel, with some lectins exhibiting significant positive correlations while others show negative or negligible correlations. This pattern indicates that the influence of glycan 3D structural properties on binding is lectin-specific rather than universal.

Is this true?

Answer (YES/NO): YES